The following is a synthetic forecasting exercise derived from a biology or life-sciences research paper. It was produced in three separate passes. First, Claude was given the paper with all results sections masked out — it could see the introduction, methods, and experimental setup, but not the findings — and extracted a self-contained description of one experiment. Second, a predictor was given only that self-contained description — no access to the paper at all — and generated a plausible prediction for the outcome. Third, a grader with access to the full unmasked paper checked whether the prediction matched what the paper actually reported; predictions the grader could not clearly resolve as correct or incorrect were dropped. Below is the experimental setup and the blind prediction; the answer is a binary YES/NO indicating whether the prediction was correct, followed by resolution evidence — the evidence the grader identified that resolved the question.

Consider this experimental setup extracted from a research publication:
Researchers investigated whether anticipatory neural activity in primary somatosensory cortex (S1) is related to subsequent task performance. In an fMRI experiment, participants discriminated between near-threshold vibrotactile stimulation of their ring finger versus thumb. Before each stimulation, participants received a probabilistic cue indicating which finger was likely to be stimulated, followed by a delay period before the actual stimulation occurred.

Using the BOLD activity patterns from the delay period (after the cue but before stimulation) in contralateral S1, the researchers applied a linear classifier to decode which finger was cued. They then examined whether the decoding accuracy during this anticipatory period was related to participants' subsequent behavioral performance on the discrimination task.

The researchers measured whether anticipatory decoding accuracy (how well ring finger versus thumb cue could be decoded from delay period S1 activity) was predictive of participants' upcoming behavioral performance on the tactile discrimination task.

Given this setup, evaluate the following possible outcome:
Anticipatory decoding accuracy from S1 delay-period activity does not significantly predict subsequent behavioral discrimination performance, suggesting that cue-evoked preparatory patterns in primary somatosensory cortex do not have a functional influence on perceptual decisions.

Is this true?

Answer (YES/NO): NO